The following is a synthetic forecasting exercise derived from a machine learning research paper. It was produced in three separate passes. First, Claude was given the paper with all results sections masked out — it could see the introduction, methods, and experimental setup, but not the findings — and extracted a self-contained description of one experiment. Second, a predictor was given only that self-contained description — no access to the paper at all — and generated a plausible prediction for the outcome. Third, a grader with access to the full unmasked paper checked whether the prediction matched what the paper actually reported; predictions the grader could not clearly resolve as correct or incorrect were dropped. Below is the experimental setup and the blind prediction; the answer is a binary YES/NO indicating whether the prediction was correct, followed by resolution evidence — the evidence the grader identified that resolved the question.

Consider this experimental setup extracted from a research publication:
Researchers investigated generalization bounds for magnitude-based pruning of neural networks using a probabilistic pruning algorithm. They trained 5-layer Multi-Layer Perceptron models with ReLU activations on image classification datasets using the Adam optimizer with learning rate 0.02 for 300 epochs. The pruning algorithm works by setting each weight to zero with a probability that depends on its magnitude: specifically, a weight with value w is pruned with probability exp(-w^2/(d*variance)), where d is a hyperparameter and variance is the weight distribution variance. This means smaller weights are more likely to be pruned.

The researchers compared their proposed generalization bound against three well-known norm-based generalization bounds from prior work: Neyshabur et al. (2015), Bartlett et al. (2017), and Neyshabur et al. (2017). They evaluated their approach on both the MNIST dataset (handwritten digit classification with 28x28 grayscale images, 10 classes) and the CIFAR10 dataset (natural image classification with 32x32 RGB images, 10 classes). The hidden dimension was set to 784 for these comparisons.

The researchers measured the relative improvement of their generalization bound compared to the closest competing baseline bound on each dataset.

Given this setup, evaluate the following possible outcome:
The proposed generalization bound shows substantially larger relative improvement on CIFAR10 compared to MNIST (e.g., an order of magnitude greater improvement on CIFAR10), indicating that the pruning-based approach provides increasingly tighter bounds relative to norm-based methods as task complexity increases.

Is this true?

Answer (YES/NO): YES